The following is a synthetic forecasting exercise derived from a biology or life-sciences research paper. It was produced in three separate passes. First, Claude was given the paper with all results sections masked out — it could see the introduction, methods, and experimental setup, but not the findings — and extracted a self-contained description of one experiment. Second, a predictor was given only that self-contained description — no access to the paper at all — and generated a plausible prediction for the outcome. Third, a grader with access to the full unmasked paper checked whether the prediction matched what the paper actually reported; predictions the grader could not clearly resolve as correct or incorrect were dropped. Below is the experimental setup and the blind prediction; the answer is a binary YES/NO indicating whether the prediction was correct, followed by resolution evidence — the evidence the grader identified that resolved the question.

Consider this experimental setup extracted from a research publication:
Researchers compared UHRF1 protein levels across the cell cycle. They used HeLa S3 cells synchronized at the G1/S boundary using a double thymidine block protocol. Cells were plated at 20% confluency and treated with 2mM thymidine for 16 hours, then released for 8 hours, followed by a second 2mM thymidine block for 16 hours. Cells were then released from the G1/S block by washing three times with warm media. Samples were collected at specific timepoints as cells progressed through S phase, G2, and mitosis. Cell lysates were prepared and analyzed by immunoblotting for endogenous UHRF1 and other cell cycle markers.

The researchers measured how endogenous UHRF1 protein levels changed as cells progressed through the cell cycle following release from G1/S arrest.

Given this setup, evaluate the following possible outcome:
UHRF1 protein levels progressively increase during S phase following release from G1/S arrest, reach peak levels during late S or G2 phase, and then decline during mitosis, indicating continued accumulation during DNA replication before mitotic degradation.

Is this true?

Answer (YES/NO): NO